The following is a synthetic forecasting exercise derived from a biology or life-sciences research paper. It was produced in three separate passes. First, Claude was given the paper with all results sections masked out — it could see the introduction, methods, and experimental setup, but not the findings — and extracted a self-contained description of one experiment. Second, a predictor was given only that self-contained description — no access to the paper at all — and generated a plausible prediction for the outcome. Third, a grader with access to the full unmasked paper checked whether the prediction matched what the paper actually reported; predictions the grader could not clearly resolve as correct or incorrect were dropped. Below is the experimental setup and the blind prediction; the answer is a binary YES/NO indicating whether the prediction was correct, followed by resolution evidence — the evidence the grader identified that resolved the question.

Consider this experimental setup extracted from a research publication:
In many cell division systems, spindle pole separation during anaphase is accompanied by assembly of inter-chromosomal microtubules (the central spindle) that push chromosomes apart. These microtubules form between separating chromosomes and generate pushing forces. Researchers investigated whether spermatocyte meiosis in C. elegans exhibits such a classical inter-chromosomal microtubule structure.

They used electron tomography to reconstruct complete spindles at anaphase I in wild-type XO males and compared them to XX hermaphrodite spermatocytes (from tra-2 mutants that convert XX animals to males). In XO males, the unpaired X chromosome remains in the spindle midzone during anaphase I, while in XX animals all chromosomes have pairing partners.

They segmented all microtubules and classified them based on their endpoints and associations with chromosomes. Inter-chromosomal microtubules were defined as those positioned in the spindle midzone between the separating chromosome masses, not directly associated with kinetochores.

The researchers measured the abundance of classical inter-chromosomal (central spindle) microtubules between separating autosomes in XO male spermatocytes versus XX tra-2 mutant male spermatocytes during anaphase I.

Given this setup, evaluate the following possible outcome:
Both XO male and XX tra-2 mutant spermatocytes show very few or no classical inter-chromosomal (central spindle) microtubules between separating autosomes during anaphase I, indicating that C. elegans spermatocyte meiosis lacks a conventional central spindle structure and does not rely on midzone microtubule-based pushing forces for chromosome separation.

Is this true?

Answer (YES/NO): YES